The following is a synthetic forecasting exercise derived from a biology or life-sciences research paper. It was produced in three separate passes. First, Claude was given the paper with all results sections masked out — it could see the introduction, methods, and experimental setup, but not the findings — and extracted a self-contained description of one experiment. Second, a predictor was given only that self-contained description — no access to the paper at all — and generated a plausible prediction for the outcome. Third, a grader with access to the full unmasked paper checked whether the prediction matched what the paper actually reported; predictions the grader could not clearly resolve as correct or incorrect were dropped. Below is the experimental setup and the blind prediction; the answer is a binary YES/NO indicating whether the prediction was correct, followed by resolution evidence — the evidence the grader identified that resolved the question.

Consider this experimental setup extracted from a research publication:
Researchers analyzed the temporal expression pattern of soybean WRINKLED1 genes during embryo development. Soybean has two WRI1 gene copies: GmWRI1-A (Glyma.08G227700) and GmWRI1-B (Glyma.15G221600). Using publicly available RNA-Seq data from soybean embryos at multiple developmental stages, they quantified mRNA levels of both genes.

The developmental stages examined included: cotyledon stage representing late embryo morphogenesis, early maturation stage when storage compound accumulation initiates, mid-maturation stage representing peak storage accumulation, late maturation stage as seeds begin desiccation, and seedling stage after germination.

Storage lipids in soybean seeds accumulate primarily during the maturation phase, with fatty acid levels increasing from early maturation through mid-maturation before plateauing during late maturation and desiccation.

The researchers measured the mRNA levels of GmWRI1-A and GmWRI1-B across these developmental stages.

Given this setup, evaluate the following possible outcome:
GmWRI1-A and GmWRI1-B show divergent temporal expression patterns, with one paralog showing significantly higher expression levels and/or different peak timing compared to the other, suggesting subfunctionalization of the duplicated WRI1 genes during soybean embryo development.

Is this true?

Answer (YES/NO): NO